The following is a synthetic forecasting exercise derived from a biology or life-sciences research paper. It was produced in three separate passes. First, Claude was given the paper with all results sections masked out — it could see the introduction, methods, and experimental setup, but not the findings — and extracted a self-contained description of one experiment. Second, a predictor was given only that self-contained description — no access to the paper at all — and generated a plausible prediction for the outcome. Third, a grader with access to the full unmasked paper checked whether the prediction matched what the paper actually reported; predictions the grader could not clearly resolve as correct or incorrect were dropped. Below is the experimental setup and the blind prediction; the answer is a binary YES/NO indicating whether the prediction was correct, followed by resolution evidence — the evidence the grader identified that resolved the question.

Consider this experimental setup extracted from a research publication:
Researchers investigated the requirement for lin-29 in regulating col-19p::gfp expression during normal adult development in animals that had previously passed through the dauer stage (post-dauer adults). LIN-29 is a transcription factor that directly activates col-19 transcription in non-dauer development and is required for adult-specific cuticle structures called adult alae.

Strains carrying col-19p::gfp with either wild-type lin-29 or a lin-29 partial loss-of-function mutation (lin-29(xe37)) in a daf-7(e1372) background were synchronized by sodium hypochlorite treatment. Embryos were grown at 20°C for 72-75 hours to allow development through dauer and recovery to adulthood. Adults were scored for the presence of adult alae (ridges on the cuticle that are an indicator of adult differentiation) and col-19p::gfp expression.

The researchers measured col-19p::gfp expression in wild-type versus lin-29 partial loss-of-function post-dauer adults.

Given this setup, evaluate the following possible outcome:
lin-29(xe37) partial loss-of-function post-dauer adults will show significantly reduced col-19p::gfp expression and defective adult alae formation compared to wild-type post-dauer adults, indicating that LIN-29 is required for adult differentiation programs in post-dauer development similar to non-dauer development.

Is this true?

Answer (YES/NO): YES